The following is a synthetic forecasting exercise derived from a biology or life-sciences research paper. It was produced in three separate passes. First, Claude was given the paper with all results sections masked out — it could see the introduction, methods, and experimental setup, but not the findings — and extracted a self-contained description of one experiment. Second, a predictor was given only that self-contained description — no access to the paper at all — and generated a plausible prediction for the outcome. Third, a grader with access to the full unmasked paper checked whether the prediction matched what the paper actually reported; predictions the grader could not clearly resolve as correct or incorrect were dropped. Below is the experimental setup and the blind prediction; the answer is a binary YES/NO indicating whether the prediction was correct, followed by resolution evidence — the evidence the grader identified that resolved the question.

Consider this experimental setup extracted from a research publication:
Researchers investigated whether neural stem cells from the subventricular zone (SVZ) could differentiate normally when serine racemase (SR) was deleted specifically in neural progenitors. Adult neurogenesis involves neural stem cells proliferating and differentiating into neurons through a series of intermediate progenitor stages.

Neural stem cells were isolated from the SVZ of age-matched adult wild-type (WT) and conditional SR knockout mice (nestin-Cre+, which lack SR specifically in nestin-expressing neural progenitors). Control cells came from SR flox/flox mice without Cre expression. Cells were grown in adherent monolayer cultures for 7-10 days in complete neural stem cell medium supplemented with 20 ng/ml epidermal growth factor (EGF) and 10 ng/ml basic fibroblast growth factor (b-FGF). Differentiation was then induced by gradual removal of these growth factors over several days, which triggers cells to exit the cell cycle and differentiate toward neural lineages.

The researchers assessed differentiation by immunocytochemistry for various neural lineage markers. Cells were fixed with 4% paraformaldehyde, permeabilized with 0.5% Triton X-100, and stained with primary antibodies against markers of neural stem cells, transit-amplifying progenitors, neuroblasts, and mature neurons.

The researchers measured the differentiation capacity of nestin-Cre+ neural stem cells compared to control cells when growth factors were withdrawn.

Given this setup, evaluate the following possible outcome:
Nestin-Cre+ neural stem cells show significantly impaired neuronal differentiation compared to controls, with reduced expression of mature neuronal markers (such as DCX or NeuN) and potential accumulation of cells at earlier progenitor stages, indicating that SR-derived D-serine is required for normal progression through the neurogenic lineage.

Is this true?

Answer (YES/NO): NO